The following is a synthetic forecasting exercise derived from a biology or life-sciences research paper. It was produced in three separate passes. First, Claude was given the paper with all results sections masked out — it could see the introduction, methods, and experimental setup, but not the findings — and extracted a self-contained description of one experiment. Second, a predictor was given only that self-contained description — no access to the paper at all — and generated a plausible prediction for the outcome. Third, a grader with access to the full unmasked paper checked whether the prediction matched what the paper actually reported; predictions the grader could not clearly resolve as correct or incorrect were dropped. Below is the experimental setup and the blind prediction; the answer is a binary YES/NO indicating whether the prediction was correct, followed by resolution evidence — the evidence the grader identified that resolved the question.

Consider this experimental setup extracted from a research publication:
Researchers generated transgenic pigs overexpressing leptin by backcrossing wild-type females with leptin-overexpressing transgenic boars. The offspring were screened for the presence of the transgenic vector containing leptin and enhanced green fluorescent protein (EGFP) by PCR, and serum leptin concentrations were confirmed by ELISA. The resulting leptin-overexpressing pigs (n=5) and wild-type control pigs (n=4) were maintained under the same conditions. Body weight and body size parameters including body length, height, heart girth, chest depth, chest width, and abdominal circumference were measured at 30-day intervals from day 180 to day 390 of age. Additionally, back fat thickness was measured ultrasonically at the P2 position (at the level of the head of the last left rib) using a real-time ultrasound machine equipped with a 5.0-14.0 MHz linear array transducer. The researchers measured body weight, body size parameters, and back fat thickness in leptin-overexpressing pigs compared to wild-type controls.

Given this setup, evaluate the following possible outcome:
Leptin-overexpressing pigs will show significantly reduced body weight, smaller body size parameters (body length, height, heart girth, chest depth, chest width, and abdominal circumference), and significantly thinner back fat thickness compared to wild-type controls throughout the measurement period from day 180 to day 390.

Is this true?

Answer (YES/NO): YES